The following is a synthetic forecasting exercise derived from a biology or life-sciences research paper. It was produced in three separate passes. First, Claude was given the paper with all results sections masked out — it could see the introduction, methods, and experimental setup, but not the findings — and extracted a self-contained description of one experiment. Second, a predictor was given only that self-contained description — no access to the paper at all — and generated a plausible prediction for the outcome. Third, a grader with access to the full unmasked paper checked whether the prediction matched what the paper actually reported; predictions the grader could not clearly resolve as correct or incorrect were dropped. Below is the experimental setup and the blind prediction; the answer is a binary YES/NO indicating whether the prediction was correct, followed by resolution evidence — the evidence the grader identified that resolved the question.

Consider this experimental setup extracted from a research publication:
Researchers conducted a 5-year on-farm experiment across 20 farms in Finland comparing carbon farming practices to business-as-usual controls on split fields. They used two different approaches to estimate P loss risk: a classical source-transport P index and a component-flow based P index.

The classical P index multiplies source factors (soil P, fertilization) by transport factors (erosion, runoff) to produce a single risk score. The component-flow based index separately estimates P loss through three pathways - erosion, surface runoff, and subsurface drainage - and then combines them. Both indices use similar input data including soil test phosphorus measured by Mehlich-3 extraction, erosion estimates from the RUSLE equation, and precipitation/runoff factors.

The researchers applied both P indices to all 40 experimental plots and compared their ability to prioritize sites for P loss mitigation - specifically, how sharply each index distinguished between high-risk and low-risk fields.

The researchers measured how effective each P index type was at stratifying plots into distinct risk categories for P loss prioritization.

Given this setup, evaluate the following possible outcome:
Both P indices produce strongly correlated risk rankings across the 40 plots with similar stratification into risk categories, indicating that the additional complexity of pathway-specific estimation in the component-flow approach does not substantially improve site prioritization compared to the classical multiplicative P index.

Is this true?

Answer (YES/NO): NO